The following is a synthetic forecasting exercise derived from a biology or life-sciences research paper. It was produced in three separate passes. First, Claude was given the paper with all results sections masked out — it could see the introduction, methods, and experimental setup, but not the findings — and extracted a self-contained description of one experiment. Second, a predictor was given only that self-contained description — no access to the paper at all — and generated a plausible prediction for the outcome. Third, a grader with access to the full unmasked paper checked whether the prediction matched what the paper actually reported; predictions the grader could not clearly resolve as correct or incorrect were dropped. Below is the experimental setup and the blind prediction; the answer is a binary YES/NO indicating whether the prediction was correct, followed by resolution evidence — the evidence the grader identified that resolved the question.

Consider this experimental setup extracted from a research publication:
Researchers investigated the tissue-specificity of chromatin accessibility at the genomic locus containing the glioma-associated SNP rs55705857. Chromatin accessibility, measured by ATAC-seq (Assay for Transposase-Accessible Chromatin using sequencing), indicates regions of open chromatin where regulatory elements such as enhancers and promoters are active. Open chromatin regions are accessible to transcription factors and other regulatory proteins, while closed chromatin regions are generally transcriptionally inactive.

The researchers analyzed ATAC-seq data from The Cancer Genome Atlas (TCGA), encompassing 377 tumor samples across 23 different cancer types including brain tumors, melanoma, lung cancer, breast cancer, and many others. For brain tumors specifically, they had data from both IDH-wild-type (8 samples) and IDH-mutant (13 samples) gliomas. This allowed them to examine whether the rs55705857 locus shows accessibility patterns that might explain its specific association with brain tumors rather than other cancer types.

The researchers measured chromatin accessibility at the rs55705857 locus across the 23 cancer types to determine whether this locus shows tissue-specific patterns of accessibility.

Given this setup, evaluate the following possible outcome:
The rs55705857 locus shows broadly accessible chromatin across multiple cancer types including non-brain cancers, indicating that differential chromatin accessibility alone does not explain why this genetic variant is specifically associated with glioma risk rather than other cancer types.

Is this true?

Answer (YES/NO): NO